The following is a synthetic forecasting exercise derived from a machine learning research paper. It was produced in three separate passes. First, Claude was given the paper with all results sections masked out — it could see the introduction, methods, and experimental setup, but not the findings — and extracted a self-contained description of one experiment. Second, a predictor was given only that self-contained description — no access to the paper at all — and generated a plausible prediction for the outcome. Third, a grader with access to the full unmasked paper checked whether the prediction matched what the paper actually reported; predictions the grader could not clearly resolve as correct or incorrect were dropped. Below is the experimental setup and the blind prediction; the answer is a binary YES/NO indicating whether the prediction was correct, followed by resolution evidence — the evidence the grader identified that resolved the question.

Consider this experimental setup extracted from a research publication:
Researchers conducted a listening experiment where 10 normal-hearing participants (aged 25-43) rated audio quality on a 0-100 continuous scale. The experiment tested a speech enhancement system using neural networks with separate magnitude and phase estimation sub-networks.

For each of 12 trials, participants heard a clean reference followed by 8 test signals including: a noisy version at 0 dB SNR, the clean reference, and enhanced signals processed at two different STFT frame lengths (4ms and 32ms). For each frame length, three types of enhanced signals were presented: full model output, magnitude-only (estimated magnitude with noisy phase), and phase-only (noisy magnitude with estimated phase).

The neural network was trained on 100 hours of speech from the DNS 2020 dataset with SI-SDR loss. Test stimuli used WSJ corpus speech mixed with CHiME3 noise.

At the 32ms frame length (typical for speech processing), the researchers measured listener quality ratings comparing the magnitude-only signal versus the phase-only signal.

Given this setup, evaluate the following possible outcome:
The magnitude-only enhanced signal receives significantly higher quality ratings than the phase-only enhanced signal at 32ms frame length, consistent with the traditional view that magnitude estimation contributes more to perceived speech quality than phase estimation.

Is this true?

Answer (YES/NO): YES